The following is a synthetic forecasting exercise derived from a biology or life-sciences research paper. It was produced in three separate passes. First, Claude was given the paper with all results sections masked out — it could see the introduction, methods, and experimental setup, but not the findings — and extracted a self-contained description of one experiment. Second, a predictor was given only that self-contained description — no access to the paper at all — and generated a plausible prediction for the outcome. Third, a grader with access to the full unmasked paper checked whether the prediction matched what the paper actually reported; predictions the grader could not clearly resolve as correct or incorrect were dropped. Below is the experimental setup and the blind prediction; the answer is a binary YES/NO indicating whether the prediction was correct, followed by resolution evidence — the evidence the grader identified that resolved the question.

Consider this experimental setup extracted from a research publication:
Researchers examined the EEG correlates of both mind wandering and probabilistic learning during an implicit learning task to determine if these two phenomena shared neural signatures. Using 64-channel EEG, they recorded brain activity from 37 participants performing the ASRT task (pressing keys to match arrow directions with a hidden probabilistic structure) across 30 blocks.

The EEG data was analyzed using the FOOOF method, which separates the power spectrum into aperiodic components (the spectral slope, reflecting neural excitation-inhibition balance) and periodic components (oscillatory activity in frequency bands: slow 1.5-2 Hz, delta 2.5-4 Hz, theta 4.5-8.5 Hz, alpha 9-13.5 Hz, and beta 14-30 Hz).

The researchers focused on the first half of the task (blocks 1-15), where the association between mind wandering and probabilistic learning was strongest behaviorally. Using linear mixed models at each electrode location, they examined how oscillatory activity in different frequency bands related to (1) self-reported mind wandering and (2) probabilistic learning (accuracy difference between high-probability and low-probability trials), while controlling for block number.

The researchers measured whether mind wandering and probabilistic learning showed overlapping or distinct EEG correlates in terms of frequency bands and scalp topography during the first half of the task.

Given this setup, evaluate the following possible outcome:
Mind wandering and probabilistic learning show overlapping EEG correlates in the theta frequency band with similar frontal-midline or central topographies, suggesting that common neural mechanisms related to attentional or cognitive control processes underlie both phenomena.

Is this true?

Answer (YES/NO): NO